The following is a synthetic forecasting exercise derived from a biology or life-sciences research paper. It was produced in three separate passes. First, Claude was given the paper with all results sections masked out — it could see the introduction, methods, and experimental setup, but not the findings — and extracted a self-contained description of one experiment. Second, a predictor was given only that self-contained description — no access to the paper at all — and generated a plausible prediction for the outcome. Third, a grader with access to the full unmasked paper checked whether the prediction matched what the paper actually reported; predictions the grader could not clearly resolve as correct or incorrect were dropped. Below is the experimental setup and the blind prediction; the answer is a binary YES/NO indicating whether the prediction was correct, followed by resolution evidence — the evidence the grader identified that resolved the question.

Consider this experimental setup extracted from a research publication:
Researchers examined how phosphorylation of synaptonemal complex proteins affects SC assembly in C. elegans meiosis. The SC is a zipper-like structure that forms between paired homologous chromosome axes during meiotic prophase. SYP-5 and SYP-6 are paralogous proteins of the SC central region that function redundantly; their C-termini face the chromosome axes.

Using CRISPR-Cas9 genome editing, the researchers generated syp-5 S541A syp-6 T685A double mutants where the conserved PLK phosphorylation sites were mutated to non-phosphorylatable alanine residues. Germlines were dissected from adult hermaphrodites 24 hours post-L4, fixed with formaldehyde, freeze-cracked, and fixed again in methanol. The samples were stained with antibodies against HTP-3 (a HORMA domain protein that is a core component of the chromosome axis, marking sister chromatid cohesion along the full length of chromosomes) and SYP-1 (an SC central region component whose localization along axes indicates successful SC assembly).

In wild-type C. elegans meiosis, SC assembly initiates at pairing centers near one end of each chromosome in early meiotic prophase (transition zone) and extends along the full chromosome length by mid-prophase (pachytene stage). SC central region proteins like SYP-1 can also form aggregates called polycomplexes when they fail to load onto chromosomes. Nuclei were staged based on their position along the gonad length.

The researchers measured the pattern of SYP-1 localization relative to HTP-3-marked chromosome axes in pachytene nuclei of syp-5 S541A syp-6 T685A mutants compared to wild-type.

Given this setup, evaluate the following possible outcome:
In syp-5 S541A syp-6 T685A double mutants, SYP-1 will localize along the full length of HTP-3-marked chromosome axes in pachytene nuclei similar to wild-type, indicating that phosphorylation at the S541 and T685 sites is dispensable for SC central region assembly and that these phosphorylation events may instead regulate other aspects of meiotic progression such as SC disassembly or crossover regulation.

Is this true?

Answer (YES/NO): NO